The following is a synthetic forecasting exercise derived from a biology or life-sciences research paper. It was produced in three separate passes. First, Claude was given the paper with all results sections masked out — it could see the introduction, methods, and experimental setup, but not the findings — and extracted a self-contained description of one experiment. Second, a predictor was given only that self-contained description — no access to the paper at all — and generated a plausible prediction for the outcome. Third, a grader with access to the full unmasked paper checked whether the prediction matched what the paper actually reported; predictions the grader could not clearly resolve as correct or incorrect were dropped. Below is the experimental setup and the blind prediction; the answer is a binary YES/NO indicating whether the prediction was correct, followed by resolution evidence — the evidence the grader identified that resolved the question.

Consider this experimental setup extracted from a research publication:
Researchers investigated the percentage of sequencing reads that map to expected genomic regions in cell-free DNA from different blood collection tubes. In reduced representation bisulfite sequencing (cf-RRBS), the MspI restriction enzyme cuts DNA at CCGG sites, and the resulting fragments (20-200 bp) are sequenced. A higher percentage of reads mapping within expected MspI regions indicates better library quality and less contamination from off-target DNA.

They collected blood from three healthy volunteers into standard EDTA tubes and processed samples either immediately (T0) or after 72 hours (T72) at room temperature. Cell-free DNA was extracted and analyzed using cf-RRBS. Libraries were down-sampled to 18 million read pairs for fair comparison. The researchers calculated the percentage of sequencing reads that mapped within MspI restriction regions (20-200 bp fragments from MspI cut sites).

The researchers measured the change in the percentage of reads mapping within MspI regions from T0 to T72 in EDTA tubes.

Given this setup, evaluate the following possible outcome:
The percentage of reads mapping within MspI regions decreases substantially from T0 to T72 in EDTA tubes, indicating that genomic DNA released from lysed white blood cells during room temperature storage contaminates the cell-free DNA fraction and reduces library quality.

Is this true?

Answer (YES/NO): NO